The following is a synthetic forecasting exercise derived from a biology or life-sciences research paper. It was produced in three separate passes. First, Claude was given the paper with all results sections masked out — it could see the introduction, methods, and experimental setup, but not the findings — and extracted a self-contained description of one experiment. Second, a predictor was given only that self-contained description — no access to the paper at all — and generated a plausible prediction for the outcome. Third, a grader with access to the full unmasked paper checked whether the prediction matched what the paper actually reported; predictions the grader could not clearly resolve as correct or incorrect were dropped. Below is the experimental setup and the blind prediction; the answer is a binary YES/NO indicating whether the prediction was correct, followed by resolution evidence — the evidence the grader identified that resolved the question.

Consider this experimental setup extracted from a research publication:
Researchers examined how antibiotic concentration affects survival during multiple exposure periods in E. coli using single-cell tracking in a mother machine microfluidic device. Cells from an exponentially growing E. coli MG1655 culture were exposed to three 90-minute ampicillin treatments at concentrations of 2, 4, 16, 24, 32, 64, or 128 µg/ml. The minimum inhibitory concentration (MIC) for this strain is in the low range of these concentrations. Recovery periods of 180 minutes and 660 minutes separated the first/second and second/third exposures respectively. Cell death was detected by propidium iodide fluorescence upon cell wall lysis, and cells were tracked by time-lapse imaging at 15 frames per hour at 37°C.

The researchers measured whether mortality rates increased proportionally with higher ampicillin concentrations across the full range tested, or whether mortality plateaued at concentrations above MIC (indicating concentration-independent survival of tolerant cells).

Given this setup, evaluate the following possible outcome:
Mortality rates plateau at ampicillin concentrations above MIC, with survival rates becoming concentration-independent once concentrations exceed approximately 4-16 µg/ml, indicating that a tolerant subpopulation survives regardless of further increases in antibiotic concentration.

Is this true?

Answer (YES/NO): YES